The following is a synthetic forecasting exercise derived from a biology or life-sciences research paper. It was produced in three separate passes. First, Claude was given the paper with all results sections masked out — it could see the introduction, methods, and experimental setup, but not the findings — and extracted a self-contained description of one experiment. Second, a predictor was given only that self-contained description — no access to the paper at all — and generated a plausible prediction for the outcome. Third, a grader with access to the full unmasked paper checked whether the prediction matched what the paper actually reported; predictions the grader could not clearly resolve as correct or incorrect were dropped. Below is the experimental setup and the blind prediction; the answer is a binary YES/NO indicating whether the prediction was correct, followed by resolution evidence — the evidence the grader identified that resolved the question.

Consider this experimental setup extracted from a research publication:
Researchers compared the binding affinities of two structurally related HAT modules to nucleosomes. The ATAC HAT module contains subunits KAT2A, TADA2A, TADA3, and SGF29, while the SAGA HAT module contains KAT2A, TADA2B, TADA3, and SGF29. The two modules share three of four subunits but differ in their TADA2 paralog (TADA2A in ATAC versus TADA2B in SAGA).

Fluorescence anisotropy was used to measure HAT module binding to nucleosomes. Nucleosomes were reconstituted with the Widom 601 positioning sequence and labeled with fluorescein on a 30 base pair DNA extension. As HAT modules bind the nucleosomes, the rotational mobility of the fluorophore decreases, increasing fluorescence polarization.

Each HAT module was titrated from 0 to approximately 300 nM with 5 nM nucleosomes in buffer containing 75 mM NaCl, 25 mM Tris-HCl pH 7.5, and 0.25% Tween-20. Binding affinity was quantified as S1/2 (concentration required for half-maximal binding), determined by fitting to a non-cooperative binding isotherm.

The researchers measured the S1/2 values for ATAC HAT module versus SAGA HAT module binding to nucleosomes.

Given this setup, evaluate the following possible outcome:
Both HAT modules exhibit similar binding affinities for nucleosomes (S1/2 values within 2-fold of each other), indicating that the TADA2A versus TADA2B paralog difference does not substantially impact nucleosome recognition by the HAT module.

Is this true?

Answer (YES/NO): YES